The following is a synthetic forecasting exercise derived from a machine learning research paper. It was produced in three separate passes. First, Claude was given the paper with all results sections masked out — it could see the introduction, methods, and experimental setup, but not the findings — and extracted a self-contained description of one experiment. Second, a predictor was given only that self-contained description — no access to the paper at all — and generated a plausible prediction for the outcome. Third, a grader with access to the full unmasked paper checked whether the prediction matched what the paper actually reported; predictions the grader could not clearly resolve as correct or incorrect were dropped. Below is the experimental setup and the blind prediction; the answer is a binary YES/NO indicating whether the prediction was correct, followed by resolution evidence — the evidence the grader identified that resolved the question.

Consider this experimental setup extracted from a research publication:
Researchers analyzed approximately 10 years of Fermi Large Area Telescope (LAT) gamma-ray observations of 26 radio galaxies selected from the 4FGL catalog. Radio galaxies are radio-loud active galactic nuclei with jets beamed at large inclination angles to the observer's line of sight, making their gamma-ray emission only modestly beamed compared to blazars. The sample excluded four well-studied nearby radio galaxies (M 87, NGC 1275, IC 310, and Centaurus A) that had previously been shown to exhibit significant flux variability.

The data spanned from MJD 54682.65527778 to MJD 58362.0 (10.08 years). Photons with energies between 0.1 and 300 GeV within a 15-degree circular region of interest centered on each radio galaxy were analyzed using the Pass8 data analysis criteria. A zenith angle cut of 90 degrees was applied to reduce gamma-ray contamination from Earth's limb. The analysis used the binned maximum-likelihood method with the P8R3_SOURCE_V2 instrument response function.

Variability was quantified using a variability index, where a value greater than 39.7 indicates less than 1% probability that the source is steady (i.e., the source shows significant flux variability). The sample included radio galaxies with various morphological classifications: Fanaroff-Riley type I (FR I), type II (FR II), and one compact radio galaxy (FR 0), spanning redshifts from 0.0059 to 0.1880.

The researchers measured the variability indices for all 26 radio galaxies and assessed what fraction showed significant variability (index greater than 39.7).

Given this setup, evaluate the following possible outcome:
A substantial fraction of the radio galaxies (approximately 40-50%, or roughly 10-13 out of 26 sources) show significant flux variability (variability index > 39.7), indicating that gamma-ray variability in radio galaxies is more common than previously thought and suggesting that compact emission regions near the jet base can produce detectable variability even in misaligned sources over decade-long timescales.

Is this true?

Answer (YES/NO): NO